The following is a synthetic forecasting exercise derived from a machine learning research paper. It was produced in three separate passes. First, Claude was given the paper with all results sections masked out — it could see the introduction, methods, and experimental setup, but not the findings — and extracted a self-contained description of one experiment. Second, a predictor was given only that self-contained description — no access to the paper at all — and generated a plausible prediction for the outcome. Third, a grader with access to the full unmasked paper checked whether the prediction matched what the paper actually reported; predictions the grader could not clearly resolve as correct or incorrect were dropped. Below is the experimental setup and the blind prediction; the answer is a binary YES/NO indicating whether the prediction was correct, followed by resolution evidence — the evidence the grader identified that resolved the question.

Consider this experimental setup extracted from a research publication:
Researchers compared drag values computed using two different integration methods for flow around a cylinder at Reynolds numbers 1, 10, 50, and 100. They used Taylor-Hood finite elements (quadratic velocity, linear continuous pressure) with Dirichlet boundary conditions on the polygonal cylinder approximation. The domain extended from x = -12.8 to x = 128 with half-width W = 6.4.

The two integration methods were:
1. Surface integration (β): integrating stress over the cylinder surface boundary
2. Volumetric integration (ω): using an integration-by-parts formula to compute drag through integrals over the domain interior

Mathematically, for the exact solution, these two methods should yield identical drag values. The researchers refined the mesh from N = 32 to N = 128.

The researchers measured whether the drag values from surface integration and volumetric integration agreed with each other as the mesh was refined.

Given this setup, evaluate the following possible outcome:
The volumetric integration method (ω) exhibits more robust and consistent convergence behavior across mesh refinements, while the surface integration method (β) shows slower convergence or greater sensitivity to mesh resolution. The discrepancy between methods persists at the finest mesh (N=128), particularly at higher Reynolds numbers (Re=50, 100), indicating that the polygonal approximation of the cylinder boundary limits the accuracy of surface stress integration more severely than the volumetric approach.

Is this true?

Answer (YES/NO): NO